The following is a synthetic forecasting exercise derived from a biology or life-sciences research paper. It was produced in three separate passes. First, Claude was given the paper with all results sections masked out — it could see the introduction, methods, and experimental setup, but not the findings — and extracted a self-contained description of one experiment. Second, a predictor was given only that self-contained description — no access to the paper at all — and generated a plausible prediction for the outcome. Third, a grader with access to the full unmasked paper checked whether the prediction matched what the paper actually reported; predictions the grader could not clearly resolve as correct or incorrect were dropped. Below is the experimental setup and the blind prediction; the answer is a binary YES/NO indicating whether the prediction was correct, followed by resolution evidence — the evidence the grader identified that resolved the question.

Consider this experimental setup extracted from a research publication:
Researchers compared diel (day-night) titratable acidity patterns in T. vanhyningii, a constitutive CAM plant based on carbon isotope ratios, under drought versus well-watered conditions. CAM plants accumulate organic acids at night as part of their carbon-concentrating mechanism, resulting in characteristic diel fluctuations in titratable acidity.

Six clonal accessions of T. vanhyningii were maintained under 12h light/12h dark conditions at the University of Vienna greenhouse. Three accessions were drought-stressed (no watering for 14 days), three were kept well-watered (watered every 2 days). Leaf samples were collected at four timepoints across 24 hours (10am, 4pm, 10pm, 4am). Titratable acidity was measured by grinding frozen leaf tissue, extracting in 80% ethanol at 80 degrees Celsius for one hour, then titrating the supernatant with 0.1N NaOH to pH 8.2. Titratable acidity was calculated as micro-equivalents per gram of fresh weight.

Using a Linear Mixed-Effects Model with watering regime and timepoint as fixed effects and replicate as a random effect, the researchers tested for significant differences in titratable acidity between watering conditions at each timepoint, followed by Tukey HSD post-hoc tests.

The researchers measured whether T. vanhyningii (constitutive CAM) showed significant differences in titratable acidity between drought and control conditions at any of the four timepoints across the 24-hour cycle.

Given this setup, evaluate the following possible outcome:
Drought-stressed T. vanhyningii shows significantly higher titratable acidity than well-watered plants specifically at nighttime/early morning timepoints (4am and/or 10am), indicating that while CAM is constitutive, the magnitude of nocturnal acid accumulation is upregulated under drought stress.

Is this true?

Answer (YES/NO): NO